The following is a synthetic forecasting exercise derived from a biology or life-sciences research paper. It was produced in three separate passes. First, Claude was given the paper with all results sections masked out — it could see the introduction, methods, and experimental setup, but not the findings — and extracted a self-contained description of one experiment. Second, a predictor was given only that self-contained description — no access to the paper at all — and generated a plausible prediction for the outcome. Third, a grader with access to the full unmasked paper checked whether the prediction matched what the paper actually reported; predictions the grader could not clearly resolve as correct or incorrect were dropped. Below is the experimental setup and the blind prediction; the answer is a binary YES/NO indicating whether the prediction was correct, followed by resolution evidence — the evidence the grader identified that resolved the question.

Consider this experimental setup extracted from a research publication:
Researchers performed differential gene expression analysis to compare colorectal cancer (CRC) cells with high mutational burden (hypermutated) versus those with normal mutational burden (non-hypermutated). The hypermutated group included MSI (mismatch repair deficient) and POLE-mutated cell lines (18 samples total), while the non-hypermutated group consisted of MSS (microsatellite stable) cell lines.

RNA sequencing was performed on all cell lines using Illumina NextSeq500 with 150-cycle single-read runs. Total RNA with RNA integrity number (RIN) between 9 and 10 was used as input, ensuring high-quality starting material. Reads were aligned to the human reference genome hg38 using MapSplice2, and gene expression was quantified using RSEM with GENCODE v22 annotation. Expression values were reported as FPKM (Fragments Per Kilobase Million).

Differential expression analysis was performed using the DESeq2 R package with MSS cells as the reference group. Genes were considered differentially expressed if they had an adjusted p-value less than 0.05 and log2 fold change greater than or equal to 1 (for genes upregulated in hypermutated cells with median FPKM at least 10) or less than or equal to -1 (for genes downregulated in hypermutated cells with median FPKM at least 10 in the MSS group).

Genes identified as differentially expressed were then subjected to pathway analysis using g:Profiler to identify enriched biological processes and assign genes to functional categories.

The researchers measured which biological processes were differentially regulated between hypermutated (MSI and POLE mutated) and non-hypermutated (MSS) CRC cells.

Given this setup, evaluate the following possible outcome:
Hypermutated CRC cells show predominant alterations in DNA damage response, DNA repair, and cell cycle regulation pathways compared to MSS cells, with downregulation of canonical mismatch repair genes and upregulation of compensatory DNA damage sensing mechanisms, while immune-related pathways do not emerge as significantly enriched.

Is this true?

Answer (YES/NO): NO